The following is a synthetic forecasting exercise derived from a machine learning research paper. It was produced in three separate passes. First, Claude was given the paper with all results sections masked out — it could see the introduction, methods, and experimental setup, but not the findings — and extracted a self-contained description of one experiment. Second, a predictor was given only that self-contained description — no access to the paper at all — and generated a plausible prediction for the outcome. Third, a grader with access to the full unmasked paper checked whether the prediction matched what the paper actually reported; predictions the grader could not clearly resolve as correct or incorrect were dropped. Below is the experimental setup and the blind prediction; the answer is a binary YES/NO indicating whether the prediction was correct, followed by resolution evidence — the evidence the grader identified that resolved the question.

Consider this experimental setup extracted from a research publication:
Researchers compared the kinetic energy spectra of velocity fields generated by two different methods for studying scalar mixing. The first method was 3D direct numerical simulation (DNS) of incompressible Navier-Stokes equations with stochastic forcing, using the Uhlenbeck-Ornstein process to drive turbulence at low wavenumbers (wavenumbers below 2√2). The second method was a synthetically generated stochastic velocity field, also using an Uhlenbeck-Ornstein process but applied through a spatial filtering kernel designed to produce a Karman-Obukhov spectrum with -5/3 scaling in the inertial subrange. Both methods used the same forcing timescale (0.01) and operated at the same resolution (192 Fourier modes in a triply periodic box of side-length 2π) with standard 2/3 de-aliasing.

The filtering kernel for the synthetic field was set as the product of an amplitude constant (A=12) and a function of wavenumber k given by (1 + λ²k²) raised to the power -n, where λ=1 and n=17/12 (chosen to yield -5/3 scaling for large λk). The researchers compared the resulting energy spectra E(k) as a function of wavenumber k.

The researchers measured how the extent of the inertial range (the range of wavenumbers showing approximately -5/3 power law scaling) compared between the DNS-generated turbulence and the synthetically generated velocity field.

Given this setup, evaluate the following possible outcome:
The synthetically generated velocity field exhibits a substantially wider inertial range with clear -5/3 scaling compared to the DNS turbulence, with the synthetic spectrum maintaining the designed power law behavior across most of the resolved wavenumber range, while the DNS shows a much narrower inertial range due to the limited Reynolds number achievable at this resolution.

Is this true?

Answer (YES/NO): YES